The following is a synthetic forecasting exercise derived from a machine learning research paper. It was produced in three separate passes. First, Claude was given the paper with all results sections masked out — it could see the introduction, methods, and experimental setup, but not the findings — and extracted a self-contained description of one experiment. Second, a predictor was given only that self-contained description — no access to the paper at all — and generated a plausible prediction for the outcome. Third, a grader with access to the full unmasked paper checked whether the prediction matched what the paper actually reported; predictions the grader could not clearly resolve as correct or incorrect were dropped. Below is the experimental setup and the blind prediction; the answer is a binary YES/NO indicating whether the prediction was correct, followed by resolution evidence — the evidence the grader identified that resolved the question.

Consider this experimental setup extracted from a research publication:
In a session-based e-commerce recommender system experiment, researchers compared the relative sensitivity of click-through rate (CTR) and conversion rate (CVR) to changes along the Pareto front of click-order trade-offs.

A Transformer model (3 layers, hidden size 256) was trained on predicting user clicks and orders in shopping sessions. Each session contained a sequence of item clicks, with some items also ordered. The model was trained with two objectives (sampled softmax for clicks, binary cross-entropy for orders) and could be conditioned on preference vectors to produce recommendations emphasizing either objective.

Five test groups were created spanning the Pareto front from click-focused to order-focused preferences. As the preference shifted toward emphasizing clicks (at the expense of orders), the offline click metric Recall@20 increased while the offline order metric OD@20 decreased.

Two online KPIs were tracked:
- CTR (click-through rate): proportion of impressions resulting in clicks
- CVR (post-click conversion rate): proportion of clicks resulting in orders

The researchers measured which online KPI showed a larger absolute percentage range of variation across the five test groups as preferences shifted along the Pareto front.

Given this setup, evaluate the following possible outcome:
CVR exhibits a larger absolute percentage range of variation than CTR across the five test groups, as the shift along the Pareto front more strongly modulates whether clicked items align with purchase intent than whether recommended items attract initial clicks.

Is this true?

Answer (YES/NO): NO